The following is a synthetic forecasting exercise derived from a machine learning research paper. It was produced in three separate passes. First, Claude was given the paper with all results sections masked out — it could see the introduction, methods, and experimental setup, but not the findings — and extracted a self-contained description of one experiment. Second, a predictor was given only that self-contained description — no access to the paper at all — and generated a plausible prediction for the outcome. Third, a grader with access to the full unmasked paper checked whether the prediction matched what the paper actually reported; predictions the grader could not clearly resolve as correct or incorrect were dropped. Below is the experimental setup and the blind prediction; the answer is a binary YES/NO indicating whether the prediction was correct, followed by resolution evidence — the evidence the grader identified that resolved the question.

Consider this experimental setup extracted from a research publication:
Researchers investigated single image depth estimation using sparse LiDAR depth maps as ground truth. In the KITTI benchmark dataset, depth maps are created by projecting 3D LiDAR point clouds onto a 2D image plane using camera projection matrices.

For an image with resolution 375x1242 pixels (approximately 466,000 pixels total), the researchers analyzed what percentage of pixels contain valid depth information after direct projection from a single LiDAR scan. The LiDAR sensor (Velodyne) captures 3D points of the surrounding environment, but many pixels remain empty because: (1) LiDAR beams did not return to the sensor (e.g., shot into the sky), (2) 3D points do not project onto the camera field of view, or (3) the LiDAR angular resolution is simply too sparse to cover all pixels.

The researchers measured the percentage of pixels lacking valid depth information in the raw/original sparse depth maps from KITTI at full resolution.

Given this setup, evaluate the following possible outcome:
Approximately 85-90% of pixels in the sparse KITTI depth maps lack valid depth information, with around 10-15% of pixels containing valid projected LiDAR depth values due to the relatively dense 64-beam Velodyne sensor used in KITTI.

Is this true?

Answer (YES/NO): NO